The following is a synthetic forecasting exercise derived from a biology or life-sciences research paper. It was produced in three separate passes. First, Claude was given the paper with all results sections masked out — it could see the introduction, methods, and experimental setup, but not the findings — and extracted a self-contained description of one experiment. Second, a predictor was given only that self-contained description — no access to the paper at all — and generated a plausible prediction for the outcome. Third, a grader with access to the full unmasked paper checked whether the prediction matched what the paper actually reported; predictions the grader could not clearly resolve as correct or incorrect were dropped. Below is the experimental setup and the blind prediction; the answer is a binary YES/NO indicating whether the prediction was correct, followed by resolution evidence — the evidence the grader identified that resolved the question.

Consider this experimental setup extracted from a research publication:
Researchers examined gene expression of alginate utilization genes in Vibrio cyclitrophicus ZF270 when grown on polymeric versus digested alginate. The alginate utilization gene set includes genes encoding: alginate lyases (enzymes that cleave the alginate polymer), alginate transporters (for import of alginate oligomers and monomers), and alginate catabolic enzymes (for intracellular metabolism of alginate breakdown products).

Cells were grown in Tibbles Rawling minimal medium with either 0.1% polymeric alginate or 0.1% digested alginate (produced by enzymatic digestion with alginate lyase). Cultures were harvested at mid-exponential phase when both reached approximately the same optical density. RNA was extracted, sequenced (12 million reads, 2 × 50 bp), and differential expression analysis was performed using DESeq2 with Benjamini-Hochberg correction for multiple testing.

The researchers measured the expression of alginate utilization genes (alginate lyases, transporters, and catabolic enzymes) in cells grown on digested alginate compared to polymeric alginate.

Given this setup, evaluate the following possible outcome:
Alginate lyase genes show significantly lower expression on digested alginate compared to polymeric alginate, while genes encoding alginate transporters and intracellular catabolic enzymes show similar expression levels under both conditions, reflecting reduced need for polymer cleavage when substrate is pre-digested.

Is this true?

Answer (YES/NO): NO